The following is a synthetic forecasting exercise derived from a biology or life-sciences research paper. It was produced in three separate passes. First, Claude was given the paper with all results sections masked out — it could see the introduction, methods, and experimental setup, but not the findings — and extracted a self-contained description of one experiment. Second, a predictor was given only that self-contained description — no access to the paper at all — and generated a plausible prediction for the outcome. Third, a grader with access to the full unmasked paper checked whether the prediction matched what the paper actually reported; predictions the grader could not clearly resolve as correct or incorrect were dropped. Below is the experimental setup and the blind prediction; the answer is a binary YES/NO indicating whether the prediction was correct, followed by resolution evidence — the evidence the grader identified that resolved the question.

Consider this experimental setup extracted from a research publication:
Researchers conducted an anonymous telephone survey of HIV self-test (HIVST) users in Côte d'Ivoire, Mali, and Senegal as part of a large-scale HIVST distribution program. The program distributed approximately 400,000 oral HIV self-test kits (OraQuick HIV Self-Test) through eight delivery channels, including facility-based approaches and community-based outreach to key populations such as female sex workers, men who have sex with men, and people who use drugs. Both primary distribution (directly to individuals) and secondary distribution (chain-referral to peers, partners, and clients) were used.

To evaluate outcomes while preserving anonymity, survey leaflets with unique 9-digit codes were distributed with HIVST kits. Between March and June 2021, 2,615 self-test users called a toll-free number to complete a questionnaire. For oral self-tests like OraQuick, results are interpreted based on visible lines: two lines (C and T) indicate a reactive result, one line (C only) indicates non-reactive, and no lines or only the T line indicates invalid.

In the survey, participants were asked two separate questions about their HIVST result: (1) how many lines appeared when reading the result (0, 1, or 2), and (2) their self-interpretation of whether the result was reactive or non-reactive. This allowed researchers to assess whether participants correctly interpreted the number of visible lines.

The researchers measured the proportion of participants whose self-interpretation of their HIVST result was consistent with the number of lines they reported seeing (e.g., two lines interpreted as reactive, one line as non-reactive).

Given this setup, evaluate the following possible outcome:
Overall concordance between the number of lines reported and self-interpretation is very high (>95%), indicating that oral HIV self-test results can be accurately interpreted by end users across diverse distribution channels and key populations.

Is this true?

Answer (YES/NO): NO